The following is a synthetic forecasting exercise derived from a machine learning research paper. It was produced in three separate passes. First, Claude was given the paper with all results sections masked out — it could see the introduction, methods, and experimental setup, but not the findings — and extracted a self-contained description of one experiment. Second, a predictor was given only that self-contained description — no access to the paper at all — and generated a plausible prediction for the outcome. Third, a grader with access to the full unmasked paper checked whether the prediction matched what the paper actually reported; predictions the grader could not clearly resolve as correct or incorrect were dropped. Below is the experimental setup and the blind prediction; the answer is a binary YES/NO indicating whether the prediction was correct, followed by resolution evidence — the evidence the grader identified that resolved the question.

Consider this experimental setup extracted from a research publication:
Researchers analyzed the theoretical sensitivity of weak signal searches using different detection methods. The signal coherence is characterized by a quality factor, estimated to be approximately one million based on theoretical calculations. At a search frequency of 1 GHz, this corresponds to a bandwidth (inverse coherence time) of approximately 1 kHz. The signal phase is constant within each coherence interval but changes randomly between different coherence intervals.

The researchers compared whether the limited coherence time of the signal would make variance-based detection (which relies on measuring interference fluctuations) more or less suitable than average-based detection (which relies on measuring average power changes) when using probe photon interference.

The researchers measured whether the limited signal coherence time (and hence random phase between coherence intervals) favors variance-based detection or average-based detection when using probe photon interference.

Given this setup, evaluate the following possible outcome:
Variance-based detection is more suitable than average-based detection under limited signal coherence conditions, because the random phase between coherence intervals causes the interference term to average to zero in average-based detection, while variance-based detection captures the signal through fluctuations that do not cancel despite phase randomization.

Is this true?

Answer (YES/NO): YES